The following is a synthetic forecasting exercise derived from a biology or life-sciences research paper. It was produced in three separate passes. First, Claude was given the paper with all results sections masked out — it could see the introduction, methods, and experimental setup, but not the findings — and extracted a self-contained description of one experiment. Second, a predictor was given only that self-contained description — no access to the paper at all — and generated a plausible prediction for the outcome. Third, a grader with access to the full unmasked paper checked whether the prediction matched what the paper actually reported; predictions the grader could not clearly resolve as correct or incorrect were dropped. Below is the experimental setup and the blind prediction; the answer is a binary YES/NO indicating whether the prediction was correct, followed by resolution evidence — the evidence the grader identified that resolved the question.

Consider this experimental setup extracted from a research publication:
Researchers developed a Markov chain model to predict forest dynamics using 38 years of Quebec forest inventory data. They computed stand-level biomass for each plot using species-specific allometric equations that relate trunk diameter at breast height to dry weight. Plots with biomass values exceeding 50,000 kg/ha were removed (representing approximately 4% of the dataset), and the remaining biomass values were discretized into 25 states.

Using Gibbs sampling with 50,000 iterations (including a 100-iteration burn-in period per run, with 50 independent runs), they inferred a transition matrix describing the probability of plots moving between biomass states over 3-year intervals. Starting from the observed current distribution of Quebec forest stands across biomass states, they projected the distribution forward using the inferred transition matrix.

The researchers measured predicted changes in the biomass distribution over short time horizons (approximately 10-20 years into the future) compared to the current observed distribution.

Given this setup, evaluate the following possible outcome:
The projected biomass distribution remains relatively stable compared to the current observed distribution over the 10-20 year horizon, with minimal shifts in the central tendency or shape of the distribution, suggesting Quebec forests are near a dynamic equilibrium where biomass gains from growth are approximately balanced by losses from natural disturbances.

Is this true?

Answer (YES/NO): NO